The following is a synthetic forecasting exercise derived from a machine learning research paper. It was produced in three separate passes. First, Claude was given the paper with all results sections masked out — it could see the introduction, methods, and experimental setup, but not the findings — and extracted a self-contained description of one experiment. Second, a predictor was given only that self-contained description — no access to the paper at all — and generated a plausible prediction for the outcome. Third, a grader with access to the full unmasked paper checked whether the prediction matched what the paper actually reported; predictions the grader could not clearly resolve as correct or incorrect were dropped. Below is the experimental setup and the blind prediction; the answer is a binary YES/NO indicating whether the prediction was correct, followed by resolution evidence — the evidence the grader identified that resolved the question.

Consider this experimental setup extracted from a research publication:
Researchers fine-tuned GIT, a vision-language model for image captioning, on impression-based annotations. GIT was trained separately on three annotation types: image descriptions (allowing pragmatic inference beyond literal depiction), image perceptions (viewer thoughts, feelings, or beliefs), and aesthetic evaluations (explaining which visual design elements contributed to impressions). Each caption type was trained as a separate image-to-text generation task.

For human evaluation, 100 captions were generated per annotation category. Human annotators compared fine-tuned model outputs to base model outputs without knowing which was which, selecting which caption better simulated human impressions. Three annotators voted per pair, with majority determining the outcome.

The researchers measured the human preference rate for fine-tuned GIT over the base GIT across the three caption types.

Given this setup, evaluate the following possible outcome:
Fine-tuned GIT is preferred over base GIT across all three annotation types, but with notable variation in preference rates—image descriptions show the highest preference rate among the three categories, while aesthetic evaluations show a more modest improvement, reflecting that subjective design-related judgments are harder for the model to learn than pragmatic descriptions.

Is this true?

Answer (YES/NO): NO